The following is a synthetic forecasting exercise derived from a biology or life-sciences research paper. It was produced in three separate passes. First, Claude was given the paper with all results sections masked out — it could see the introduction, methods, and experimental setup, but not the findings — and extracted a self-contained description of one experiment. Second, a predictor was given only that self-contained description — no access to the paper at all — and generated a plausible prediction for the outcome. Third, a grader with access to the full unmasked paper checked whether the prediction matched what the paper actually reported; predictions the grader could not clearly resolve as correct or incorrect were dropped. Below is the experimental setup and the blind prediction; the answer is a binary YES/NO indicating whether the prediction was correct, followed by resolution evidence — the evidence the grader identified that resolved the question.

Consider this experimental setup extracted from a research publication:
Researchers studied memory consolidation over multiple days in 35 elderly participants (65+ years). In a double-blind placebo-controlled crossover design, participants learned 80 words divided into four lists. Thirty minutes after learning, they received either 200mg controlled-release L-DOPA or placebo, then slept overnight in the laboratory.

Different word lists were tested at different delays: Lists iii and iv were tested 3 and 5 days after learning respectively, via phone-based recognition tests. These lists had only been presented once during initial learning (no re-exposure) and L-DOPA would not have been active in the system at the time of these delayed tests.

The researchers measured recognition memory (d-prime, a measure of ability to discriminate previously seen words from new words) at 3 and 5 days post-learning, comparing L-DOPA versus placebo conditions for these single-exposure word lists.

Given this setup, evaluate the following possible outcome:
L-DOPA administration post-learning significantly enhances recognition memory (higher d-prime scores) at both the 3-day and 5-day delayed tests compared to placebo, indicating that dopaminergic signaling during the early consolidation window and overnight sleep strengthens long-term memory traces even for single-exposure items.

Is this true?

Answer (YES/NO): NO